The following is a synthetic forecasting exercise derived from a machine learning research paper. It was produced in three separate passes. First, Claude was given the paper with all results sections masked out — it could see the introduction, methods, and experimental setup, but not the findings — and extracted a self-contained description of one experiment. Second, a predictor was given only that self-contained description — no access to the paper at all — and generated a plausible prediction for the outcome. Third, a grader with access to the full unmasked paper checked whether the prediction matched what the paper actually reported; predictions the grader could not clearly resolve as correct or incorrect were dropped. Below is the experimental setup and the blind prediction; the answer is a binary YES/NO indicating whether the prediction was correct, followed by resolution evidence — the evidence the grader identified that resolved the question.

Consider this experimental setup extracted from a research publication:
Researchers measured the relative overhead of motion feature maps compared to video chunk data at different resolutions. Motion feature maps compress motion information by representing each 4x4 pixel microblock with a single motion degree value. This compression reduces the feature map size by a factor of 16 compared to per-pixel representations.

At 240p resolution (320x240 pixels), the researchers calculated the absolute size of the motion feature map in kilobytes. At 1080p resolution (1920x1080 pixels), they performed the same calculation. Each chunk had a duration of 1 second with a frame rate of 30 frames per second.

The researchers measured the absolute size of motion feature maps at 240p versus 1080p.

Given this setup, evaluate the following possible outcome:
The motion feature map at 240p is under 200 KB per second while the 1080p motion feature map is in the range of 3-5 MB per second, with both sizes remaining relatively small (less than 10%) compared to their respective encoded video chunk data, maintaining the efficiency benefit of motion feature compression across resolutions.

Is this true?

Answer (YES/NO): NO